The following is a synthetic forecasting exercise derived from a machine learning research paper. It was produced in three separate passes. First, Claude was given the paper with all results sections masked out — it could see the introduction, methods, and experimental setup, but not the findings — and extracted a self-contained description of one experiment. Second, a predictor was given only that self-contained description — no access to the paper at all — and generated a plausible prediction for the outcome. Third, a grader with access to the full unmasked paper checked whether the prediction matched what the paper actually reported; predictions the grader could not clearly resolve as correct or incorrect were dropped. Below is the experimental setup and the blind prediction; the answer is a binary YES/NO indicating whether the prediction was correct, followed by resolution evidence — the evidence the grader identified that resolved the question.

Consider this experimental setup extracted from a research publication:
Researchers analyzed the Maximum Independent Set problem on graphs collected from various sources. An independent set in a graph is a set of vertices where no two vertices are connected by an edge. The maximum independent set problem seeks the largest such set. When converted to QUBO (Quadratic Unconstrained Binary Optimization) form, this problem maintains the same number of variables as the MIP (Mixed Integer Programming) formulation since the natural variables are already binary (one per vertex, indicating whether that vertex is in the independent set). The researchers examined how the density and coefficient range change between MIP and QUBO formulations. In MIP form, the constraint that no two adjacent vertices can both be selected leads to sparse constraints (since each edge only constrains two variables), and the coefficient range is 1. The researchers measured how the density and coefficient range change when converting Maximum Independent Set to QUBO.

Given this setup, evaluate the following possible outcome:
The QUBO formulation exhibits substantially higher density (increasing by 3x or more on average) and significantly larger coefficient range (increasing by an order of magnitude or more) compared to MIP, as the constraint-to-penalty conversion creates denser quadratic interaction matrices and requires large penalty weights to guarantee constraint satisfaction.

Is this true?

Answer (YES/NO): NO